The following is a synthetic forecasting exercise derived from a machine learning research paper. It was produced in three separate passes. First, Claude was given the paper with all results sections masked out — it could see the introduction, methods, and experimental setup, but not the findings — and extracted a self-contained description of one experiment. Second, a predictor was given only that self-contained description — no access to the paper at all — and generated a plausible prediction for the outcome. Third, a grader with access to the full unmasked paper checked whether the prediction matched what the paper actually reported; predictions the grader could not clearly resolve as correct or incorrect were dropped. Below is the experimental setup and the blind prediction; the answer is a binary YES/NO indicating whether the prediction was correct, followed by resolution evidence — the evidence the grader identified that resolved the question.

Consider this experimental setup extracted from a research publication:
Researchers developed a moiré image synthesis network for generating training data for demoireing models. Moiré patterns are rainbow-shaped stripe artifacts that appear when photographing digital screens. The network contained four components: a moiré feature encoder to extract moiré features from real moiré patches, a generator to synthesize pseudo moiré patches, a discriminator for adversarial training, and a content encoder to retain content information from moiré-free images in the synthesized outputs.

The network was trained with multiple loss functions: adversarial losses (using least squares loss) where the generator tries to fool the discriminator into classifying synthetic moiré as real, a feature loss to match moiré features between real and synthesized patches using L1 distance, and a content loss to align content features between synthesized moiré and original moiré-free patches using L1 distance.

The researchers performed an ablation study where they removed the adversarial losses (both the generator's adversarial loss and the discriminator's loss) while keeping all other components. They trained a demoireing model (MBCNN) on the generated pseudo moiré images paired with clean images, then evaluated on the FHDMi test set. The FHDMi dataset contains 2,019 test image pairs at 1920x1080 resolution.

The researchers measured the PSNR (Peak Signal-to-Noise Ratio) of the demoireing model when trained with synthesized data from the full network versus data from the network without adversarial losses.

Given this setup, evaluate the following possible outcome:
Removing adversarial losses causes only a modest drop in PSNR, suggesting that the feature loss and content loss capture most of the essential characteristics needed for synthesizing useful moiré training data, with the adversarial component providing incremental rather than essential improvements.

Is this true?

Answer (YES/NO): NO